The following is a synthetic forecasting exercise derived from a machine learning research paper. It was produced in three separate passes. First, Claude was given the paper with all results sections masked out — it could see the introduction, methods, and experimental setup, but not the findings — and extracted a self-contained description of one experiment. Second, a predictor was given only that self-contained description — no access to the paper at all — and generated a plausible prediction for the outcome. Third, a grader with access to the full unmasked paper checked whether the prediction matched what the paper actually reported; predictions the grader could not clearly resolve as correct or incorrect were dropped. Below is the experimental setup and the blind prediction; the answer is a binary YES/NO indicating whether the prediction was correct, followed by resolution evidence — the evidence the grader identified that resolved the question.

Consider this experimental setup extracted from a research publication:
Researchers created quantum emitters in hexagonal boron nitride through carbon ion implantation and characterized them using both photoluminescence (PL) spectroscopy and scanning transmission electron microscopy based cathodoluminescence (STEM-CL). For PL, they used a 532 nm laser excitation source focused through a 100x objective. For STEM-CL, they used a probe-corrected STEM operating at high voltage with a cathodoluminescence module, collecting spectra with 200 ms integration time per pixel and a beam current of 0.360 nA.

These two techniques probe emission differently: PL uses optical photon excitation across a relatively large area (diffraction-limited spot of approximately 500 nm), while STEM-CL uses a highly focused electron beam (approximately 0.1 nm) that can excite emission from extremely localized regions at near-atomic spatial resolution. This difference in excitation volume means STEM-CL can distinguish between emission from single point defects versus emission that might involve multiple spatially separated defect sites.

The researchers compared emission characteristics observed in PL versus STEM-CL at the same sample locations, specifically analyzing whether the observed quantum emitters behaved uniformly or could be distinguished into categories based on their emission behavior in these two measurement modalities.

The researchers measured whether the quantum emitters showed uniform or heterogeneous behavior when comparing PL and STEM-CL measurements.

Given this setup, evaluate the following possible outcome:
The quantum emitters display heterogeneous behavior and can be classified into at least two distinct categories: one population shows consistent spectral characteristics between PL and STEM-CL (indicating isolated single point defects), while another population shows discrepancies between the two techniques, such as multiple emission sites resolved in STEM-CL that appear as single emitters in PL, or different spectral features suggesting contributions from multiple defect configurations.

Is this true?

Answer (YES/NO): NO